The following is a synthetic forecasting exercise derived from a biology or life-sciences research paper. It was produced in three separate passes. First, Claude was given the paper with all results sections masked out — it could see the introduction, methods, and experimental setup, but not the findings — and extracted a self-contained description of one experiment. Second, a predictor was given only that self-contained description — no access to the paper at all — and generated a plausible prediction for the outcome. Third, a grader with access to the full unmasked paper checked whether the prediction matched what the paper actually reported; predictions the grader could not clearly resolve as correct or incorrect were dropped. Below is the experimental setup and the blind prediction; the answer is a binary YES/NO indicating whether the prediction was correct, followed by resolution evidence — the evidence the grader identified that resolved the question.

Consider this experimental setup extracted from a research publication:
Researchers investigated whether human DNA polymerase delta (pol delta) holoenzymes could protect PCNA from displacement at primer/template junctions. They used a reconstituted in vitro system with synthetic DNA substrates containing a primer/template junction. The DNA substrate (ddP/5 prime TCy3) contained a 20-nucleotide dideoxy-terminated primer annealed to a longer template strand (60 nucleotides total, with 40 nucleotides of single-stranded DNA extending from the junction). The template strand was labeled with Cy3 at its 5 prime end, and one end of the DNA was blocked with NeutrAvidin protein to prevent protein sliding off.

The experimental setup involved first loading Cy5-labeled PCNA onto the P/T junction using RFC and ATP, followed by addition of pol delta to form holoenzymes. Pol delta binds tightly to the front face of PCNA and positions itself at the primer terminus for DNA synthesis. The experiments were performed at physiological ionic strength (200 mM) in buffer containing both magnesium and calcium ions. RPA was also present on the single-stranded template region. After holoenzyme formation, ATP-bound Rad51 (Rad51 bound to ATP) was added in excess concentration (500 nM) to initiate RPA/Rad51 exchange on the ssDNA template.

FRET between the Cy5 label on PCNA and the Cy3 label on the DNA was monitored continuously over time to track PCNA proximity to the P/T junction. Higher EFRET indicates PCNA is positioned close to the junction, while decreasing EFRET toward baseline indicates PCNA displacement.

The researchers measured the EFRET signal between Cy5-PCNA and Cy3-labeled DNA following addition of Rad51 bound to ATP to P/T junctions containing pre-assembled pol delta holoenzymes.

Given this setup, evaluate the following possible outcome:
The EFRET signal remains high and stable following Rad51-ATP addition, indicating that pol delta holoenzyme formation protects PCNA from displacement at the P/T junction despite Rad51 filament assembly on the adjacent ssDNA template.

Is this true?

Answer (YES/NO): NO